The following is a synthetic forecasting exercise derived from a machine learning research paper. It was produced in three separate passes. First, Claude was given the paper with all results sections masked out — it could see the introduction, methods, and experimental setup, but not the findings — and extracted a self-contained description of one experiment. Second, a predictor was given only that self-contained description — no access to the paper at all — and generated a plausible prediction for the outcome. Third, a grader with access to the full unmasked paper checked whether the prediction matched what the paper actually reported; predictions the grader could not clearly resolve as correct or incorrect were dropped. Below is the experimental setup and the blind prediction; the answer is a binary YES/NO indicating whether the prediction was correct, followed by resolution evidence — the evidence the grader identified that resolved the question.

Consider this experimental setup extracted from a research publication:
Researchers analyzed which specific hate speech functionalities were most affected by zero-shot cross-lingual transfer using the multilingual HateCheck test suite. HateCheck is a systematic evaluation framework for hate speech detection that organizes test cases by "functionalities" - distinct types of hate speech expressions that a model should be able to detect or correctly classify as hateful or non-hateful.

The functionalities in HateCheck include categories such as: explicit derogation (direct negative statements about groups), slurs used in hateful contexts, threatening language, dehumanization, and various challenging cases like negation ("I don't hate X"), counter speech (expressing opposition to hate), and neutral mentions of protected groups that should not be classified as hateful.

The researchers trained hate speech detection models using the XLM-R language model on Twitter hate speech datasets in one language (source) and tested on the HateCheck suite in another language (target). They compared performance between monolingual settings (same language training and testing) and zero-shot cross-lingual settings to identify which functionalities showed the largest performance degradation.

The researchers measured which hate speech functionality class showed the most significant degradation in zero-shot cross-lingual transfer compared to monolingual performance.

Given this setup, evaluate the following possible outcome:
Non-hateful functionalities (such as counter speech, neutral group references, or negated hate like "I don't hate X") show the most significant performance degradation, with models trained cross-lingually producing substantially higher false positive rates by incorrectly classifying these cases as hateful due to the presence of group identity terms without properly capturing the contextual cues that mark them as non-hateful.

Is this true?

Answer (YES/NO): NO